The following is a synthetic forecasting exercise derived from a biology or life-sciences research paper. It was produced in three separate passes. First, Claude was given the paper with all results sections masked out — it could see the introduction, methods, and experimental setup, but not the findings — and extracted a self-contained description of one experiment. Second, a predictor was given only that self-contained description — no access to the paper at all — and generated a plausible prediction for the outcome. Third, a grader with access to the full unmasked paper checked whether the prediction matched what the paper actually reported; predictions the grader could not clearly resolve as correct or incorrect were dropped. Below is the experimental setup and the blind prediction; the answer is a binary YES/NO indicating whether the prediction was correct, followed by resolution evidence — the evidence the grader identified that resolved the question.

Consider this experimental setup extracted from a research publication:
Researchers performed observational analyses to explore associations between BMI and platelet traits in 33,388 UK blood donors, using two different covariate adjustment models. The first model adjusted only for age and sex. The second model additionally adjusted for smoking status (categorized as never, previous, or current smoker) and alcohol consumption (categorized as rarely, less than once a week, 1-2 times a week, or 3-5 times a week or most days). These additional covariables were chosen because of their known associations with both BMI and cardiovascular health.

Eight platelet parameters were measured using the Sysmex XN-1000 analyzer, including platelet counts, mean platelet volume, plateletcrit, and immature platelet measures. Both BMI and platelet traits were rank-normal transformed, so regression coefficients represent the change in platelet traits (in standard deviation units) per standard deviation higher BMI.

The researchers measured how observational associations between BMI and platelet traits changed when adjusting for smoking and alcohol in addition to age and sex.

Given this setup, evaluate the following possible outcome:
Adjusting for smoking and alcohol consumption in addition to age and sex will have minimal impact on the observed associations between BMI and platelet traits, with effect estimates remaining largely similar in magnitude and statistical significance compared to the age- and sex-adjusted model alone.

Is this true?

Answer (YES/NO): YES